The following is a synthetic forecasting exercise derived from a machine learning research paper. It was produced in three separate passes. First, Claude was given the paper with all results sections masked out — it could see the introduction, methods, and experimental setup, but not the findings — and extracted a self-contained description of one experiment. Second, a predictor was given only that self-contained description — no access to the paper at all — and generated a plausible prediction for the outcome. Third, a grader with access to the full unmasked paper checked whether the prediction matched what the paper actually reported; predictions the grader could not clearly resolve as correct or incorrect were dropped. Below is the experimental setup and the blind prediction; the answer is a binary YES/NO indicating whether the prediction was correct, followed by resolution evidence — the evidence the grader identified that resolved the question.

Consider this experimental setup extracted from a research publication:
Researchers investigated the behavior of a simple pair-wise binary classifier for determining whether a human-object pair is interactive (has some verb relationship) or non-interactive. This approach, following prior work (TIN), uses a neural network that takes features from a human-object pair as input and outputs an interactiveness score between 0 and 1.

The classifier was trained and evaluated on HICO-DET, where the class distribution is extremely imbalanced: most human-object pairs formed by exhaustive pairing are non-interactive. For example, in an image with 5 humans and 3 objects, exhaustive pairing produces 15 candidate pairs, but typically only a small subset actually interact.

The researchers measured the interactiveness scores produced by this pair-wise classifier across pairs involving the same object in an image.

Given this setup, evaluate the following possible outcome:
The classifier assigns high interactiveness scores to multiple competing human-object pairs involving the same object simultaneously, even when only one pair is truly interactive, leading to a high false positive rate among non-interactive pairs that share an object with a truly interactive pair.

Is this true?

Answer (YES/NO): NO